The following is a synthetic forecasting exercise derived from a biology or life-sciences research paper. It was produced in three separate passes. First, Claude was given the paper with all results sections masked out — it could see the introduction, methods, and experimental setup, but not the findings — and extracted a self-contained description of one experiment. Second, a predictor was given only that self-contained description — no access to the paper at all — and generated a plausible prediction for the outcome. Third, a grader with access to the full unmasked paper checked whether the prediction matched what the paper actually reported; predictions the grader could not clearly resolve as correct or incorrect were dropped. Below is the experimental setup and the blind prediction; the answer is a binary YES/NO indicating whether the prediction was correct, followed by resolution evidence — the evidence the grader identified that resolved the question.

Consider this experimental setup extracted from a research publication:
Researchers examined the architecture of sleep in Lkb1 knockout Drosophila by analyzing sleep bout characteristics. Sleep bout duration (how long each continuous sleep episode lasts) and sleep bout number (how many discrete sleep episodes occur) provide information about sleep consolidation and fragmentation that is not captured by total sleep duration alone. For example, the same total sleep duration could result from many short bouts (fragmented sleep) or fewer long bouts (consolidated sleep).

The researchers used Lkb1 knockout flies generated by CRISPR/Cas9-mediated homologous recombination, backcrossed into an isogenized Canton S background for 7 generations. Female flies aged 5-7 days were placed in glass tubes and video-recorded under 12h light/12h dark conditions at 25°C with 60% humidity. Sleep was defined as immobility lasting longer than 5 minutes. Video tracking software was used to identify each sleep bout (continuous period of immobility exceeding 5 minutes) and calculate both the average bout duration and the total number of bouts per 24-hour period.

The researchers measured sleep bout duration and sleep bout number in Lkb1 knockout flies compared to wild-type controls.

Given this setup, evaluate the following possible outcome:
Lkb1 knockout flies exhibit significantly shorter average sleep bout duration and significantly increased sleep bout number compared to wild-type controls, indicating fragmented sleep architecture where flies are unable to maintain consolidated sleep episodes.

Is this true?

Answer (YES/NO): NO